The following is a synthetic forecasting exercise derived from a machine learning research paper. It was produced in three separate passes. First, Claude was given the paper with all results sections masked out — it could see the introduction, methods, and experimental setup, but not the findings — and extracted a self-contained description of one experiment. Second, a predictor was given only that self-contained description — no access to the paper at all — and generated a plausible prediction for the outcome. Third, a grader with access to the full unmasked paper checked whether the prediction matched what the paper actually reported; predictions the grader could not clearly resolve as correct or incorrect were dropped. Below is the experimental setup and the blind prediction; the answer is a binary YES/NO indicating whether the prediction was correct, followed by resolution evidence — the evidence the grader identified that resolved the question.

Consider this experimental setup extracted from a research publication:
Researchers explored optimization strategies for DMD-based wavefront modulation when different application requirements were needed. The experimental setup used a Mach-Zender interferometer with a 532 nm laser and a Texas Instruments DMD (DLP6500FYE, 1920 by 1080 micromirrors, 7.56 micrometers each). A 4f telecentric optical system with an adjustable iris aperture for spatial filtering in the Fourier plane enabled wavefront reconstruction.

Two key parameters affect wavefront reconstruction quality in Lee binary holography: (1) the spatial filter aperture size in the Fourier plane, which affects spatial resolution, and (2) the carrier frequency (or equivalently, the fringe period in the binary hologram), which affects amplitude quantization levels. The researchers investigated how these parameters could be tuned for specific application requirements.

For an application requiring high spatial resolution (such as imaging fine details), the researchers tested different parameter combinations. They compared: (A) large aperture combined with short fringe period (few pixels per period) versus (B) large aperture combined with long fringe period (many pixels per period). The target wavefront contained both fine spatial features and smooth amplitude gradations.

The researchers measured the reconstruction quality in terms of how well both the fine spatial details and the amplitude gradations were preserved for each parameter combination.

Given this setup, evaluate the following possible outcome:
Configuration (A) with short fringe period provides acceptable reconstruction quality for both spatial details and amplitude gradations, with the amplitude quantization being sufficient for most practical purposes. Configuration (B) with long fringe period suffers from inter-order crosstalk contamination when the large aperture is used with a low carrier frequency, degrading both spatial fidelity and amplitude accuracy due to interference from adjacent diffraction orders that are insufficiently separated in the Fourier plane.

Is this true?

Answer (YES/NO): NO